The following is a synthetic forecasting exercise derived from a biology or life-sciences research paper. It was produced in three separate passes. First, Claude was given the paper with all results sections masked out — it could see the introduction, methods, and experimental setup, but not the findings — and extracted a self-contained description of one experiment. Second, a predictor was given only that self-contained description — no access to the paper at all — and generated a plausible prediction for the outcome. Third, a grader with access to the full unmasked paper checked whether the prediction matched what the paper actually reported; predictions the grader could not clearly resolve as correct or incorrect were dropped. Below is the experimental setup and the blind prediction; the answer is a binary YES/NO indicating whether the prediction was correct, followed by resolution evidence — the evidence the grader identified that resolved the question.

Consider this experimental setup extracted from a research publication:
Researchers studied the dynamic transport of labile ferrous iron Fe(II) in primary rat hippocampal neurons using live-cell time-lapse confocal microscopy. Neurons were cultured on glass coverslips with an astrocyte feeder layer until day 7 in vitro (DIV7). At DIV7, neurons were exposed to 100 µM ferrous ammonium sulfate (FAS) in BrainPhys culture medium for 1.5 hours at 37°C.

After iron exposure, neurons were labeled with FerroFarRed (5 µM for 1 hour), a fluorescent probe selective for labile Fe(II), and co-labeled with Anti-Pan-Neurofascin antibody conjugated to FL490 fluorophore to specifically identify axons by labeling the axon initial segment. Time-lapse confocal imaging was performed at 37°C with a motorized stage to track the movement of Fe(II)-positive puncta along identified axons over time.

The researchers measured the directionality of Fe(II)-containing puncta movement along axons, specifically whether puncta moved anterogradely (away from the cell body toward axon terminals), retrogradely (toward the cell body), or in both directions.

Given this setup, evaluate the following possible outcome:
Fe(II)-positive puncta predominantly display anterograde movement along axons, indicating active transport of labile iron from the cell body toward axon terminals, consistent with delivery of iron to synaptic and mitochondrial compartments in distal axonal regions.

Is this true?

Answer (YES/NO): NO